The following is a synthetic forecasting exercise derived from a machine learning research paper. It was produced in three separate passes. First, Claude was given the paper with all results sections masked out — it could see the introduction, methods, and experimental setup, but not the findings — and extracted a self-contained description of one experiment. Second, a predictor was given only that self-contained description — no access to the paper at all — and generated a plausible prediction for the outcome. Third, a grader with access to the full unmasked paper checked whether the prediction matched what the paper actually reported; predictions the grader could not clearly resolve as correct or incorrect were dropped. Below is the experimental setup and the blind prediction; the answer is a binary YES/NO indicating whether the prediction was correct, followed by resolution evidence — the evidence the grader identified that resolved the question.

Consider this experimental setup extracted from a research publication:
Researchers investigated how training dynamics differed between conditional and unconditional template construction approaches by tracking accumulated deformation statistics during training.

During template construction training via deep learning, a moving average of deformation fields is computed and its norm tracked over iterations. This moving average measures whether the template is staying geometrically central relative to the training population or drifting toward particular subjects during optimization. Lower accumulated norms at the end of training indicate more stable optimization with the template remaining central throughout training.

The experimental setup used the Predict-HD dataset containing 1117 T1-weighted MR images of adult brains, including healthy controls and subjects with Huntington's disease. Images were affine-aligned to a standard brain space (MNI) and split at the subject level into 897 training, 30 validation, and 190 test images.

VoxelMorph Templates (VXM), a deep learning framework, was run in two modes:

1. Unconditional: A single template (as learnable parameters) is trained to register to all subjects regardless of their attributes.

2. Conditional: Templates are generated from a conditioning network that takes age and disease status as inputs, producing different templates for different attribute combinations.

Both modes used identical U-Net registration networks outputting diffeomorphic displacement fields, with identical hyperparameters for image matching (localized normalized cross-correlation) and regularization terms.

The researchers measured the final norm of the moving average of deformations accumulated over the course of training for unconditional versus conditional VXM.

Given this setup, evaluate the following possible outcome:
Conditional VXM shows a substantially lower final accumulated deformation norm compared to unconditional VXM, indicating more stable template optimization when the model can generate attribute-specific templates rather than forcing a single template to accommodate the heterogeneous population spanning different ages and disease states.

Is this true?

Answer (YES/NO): NO